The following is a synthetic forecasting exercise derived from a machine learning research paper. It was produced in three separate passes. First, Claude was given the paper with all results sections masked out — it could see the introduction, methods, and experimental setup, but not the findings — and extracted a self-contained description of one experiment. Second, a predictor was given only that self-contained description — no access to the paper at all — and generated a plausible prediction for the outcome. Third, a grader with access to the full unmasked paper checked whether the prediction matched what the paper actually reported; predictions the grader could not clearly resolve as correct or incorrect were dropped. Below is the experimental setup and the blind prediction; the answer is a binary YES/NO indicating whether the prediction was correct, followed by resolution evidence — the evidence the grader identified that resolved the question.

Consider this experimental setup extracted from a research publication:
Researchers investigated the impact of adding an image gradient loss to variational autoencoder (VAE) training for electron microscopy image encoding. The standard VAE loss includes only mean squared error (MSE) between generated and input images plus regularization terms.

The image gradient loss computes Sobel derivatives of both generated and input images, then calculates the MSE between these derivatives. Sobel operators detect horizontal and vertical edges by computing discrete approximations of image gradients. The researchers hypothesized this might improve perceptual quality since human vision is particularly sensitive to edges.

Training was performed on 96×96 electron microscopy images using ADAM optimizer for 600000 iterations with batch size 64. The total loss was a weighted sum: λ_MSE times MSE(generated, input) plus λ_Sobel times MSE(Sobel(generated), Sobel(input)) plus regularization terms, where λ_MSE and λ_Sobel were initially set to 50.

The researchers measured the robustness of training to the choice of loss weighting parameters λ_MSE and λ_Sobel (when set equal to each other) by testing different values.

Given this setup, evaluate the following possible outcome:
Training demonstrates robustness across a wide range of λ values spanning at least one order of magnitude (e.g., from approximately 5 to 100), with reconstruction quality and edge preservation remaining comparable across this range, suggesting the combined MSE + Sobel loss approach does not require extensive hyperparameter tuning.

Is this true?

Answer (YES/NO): YES